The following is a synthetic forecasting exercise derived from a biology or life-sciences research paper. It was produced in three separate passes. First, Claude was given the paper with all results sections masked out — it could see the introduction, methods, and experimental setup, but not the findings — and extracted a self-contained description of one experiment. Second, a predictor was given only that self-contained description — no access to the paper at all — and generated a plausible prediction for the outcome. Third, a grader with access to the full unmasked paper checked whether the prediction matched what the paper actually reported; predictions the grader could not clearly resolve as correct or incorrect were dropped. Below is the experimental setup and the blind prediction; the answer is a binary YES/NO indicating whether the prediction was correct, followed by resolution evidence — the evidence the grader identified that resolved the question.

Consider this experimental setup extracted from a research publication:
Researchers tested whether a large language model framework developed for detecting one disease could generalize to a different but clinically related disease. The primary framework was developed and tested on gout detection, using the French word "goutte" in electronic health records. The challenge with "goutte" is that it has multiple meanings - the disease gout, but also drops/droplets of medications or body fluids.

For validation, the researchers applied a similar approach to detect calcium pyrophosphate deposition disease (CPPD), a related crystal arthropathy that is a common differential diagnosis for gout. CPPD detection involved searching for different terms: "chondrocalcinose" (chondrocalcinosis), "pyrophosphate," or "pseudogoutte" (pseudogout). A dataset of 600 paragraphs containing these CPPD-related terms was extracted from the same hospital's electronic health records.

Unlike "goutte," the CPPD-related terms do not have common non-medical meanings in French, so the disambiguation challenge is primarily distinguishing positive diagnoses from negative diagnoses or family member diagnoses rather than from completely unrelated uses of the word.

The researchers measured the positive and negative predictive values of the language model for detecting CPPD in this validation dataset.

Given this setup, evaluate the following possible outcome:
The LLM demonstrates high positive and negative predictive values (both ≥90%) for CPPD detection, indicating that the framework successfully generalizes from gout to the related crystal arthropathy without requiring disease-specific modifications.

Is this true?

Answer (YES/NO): YES